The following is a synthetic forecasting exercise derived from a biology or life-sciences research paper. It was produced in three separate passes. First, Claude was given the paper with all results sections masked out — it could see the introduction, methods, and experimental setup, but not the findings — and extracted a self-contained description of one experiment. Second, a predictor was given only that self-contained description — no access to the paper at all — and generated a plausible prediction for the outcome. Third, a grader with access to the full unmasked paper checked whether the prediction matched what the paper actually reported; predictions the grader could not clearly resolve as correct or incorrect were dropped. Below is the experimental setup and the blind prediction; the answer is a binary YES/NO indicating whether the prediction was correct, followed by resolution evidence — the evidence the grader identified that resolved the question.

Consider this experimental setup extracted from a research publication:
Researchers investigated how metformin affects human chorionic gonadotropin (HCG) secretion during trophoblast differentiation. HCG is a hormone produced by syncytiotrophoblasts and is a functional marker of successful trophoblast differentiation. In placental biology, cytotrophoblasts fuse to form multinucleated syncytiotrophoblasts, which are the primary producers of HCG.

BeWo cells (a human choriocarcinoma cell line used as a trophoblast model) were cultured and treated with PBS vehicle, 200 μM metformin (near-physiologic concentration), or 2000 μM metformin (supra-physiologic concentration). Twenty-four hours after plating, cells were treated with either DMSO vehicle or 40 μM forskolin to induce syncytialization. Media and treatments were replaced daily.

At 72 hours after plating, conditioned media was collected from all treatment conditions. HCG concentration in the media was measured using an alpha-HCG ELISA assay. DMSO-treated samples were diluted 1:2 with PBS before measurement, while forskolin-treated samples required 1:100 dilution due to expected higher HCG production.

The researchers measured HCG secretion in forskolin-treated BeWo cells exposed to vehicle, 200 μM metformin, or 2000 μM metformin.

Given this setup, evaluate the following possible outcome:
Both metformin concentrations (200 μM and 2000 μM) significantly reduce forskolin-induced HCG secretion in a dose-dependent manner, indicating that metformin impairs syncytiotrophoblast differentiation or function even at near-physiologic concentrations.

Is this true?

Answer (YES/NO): NO